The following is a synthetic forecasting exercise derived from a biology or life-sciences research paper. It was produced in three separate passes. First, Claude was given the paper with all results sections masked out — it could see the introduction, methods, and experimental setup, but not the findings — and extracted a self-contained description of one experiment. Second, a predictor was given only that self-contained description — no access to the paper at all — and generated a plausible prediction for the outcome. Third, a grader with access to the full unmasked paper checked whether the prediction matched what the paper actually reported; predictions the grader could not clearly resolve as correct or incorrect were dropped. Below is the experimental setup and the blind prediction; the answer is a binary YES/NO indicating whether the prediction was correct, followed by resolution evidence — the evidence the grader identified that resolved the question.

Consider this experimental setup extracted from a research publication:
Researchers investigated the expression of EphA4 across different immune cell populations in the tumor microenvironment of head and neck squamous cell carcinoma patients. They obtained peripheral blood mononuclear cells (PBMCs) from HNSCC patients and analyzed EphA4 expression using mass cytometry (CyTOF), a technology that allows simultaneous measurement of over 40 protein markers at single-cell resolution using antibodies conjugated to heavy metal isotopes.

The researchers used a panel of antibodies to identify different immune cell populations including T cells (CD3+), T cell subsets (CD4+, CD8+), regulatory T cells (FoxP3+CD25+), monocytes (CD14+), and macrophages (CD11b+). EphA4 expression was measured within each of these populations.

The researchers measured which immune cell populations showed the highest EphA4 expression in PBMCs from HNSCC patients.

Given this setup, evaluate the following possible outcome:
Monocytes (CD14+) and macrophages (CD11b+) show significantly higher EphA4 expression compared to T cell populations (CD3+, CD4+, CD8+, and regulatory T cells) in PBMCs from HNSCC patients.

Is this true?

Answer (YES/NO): NO